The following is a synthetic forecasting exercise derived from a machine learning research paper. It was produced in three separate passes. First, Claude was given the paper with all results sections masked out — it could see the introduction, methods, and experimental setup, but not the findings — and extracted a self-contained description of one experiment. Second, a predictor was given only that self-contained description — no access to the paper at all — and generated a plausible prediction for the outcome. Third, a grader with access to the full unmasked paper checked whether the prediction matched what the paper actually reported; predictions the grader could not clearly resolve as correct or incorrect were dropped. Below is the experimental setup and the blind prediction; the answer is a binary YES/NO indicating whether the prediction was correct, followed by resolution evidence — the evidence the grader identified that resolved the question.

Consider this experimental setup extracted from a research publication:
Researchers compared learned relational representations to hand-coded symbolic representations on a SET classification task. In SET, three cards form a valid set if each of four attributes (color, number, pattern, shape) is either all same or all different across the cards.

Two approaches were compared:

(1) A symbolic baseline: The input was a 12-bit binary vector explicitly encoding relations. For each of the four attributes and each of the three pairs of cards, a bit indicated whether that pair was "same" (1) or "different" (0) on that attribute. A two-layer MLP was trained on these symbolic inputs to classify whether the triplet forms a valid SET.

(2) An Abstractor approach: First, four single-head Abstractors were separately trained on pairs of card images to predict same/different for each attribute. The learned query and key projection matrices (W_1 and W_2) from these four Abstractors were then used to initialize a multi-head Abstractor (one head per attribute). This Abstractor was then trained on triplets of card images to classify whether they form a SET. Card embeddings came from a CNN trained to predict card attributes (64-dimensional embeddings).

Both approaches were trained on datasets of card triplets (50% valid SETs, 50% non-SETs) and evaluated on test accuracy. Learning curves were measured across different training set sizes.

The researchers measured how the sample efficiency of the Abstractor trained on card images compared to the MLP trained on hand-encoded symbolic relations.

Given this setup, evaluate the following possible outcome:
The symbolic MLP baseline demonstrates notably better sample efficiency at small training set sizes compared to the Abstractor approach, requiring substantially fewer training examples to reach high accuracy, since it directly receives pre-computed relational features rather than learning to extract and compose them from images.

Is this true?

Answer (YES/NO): NO